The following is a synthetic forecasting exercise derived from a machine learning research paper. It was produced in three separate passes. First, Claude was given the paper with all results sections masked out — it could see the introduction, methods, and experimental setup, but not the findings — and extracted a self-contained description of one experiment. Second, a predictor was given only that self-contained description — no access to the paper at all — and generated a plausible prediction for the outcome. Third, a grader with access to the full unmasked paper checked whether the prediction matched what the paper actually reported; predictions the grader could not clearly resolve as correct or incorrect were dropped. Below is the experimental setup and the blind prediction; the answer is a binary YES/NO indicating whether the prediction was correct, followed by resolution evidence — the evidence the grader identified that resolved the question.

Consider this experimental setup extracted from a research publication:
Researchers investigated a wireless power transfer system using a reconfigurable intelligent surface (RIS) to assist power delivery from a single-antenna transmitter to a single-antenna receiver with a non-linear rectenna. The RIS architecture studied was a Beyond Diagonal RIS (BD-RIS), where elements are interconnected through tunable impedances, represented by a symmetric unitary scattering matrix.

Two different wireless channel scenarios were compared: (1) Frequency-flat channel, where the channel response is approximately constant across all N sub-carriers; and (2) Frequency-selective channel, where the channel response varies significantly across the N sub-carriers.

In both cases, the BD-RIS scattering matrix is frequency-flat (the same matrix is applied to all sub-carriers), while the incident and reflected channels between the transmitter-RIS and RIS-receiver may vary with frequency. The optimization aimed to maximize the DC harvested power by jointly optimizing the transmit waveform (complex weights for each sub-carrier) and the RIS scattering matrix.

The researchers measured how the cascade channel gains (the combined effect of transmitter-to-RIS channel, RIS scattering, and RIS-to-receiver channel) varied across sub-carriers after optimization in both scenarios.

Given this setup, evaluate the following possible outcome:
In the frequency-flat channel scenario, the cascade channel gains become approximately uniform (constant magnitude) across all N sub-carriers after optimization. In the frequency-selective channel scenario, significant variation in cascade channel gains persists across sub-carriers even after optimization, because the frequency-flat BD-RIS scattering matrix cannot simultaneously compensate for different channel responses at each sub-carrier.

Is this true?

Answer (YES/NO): YES